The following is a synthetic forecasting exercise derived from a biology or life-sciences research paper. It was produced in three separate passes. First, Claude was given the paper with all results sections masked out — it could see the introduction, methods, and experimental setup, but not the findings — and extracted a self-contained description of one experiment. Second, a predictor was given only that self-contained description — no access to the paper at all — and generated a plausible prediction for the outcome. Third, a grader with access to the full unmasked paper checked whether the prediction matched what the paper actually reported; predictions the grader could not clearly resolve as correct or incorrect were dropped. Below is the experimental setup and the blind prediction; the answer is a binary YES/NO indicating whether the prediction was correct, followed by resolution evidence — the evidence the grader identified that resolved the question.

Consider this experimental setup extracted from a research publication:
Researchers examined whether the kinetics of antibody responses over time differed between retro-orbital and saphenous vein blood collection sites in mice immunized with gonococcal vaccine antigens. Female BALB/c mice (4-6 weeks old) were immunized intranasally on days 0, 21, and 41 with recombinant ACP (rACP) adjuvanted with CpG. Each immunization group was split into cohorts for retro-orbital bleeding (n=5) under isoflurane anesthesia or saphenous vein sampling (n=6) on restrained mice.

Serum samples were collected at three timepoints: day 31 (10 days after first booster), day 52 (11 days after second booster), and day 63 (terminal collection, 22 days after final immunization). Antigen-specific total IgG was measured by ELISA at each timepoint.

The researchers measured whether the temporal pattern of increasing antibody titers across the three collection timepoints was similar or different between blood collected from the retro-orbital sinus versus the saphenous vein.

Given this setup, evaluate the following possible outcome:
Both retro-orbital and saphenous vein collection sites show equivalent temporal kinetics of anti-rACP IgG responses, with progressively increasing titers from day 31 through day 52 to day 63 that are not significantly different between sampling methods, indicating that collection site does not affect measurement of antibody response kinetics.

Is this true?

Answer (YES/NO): NO